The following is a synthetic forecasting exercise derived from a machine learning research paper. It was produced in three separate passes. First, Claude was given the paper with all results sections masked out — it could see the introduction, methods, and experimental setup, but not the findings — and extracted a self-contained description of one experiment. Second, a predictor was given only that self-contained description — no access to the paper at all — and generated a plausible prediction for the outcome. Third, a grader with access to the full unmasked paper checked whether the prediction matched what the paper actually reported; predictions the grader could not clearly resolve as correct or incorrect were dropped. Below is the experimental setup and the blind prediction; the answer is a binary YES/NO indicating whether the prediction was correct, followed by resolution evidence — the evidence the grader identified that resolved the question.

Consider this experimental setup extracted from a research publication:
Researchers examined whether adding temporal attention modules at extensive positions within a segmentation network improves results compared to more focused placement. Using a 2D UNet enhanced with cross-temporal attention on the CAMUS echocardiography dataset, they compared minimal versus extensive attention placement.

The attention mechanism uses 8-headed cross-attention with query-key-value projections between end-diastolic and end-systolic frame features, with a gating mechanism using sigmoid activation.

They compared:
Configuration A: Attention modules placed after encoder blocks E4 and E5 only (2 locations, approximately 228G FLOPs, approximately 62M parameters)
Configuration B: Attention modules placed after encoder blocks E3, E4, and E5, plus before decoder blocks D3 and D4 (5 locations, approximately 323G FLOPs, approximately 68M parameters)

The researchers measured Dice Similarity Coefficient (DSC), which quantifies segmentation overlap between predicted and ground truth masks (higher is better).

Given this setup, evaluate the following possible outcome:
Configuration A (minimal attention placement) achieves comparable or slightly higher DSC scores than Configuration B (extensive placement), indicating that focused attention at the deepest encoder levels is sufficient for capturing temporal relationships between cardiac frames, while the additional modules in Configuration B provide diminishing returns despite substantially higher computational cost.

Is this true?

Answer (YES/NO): YES